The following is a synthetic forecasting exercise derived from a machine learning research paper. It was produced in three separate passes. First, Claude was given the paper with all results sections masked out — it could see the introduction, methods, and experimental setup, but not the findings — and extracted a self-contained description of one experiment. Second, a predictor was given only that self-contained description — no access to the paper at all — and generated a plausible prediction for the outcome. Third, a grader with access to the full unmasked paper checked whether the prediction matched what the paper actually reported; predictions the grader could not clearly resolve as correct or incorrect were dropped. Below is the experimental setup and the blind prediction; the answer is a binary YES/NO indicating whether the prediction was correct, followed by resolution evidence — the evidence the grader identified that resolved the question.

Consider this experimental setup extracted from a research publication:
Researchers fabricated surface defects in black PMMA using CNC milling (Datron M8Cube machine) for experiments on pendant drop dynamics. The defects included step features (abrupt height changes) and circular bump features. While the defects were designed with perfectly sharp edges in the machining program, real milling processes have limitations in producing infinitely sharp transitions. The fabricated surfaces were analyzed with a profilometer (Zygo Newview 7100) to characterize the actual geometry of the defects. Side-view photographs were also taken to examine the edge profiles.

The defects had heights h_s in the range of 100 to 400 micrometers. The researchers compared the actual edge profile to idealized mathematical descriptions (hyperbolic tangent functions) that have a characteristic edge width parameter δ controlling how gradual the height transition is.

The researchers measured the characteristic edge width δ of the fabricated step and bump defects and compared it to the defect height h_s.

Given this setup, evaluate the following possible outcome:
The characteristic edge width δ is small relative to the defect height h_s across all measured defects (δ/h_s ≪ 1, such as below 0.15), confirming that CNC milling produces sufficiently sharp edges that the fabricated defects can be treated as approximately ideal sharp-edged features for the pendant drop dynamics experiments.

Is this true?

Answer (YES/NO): NO